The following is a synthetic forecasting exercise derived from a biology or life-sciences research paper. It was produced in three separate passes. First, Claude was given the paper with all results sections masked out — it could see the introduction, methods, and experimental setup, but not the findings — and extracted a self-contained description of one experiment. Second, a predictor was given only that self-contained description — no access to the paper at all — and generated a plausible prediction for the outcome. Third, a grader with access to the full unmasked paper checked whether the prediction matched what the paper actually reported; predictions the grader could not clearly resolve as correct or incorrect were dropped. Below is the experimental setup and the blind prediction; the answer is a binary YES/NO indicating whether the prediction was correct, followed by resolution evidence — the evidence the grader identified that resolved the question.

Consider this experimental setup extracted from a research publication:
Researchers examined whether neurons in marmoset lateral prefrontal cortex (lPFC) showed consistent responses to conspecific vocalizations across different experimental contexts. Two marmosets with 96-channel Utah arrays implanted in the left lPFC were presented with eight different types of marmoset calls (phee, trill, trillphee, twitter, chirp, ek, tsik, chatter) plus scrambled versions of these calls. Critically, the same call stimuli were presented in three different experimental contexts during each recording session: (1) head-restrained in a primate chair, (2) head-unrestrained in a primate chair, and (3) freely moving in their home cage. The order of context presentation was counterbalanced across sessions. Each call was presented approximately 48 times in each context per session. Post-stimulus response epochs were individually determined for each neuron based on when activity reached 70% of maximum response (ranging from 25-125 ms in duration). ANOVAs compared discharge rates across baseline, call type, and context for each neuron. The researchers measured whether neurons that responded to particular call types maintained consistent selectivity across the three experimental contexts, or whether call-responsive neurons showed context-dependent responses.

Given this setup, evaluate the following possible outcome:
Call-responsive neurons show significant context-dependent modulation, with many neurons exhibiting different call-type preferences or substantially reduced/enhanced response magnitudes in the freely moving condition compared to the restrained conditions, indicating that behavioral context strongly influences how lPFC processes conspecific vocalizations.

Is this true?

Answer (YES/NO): YES